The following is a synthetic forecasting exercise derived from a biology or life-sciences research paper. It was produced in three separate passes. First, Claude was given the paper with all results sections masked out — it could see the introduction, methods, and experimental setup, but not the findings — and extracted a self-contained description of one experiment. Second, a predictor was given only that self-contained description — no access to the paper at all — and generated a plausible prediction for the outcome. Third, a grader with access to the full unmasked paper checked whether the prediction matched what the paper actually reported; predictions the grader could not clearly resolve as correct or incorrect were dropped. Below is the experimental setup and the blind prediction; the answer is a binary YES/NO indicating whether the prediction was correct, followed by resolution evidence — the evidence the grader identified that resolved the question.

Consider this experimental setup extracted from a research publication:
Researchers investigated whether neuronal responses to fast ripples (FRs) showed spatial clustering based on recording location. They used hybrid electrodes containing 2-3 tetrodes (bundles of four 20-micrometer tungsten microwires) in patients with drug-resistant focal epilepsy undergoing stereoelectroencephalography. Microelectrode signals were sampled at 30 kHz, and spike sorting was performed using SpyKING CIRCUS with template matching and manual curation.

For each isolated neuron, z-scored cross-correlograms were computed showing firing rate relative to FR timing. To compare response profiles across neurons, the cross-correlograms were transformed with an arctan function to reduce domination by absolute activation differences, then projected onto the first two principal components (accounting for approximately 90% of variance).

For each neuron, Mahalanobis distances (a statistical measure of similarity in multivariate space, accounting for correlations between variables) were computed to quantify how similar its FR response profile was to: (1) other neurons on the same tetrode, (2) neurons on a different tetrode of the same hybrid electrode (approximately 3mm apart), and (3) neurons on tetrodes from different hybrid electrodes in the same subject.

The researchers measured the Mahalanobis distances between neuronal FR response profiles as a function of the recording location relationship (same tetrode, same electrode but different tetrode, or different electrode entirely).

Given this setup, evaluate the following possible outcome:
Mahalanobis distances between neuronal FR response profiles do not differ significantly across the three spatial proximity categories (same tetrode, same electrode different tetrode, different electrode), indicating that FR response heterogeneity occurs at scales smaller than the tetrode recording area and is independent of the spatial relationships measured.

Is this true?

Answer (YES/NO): NO